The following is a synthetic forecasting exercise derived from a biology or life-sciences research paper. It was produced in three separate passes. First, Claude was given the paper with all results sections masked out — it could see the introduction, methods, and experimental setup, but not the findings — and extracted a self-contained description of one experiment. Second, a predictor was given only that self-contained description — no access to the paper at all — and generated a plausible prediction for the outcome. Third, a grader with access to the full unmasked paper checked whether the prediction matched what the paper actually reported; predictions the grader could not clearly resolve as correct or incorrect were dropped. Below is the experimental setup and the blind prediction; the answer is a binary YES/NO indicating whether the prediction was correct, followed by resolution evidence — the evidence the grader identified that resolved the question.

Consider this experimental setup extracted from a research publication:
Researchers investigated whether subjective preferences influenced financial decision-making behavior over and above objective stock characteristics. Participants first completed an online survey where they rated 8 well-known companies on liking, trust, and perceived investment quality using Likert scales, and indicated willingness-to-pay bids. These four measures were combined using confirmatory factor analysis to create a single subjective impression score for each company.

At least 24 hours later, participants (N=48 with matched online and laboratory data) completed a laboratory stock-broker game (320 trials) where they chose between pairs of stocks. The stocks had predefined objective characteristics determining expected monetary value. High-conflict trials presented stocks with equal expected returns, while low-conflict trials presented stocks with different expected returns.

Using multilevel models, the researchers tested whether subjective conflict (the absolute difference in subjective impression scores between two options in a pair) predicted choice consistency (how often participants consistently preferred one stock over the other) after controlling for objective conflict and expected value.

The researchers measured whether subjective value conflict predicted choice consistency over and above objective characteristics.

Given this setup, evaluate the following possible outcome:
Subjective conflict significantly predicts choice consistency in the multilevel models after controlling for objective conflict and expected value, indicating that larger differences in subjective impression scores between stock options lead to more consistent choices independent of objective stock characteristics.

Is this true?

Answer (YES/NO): NO